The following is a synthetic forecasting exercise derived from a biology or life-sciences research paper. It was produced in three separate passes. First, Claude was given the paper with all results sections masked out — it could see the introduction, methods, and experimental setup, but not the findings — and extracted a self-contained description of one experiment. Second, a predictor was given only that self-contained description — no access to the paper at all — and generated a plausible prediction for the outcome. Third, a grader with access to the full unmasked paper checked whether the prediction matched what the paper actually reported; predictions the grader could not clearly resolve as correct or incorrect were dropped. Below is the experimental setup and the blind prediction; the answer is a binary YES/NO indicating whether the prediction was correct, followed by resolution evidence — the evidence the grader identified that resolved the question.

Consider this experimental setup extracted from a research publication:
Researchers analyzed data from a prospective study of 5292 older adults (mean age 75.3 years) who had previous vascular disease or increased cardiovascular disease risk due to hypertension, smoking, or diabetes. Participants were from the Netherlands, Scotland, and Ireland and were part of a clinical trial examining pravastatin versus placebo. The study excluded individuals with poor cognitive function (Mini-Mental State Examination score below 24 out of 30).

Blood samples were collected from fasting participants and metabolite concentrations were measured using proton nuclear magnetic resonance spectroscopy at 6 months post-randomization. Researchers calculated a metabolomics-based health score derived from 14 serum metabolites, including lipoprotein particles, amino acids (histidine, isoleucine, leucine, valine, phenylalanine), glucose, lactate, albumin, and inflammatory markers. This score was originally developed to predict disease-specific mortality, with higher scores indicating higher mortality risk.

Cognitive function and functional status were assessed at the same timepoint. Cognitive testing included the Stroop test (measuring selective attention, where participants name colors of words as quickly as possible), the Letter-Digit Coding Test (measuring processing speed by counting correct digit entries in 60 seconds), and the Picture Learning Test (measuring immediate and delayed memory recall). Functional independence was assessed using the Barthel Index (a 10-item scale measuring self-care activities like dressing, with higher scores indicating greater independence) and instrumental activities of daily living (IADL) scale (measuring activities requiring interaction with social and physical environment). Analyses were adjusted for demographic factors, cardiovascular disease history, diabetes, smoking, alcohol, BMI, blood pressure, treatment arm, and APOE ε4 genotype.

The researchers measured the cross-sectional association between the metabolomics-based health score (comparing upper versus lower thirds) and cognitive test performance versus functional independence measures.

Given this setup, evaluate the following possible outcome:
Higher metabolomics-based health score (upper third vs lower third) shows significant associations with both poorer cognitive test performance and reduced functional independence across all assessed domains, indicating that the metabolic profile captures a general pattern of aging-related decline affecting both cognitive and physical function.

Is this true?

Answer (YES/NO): NO